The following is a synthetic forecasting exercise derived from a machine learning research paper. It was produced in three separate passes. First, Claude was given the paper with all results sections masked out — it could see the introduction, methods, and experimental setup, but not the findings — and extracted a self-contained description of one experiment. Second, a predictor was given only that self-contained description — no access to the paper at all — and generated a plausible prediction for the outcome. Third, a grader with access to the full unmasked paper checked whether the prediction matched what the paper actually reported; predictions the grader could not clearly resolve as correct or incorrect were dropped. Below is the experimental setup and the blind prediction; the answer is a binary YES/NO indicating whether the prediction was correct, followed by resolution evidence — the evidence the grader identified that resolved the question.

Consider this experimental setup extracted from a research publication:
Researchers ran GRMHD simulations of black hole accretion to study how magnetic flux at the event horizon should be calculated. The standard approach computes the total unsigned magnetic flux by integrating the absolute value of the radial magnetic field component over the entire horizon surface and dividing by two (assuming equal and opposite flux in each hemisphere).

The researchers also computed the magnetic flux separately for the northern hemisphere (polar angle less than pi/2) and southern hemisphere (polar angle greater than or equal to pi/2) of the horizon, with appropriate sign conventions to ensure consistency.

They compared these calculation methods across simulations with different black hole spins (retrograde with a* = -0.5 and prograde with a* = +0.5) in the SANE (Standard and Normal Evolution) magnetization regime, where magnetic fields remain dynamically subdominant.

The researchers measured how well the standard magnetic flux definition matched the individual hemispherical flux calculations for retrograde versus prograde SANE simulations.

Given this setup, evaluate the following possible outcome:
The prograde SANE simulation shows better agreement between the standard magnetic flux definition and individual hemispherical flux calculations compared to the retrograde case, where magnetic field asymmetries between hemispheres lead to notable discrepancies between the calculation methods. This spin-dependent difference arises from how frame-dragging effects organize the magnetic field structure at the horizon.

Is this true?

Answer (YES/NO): NO